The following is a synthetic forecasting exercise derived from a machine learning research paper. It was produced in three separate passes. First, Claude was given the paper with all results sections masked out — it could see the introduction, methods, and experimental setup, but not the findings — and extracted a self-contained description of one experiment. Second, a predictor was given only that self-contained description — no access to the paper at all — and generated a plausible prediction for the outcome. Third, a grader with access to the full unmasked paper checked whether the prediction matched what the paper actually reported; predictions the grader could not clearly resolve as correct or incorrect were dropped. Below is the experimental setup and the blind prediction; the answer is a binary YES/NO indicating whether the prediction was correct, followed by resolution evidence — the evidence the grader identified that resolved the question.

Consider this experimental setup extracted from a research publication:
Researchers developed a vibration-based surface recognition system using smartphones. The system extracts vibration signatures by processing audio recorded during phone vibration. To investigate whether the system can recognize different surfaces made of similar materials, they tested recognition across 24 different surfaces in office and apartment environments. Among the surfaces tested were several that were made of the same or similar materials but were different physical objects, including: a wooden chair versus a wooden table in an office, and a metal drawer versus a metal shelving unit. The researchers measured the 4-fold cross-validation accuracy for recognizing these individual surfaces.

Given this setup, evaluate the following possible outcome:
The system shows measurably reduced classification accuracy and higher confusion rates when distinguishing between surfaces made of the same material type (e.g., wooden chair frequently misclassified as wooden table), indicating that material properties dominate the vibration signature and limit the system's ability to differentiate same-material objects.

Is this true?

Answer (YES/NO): NO